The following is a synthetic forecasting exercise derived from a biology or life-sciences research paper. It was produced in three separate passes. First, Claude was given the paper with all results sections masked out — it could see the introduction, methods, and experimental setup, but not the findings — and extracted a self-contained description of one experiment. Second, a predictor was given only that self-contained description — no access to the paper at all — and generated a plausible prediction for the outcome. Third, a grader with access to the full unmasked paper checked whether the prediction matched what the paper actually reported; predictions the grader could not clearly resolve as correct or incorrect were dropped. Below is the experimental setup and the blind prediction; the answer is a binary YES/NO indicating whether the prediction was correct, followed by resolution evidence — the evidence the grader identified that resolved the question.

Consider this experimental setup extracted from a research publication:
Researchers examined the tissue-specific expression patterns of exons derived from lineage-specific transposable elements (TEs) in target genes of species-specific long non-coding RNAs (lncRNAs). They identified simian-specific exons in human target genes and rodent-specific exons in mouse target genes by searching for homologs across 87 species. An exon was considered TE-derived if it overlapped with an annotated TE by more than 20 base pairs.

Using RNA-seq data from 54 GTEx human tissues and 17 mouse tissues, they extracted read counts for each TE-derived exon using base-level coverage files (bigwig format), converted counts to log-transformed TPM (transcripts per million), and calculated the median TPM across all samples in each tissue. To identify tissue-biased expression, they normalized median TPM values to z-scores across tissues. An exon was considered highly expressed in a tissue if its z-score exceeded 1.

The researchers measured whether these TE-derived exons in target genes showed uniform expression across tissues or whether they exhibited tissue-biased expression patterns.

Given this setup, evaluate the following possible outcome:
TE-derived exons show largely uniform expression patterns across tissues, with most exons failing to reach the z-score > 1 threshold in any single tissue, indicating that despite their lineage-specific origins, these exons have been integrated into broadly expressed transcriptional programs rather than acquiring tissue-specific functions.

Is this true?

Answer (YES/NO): NO